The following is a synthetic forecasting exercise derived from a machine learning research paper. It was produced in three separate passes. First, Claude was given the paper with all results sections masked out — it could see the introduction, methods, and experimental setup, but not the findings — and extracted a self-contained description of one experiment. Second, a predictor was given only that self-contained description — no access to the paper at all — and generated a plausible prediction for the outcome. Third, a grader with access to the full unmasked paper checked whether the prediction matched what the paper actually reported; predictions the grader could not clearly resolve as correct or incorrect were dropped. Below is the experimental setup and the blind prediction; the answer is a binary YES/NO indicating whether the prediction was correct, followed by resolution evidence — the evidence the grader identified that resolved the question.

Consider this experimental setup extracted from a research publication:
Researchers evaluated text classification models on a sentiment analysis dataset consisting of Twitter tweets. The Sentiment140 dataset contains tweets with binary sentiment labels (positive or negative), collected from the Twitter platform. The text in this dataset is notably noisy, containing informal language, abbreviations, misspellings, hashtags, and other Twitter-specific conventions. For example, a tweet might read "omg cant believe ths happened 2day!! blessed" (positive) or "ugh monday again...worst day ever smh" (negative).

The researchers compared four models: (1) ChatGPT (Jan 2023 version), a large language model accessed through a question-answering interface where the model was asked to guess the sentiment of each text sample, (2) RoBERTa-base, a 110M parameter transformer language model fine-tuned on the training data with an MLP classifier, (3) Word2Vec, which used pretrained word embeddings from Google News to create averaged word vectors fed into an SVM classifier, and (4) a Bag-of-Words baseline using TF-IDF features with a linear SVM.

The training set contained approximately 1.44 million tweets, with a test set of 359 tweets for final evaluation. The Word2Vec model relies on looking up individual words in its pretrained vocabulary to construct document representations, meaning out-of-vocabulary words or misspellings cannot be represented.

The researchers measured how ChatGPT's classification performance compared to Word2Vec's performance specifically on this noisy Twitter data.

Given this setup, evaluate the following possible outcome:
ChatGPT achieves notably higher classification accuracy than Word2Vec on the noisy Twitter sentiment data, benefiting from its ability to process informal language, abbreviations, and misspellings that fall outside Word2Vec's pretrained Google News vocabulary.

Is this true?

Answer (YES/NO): YES